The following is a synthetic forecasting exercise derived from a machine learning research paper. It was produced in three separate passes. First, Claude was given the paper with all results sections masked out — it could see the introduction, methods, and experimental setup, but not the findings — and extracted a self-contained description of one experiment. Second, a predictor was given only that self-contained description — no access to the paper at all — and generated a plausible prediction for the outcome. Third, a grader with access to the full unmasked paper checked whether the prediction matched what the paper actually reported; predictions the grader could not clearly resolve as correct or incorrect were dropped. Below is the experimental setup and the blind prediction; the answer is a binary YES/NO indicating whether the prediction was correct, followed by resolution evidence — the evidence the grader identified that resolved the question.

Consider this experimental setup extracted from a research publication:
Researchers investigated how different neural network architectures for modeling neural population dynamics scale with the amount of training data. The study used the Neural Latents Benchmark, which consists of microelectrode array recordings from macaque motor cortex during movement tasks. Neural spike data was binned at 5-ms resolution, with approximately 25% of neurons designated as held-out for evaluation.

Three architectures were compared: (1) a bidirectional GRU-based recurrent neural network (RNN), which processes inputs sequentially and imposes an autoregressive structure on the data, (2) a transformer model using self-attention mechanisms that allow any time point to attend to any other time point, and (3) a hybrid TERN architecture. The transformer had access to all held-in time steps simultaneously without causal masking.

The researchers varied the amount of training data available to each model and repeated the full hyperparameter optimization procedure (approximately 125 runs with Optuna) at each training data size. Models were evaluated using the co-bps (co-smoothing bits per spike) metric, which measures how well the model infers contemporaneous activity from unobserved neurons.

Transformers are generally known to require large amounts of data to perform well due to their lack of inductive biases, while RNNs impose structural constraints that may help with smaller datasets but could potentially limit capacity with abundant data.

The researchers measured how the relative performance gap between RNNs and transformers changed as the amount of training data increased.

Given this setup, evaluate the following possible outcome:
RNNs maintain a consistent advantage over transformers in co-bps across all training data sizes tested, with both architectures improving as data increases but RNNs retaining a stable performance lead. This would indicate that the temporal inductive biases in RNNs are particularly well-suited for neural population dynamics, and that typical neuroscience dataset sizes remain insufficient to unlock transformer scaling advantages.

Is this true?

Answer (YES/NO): NO